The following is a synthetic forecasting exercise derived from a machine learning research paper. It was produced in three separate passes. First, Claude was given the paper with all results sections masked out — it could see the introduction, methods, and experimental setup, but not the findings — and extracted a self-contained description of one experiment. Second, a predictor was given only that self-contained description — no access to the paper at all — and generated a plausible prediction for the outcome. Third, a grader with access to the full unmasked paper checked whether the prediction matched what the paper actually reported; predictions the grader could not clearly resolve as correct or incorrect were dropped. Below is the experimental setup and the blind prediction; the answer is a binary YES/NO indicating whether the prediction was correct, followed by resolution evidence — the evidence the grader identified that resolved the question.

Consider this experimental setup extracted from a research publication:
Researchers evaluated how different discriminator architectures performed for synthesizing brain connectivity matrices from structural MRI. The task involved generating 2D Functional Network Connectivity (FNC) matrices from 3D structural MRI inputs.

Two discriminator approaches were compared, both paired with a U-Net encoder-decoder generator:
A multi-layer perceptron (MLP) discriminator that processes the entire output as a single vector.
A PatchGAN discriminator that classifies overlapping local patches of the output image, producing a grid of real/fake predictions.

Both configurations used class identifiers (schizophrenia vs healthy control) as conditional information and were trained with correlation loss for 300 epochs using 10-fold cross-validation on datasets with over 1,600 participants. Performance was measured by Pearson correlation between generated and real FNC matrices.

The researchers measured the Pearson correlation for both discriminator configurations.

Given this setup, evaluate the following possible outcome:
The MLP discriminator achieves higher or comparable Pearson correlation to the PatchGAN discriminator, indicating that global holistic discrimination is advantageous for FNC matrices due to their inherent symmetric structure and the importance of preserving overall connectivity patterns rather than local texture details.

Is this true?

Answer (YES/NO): NO